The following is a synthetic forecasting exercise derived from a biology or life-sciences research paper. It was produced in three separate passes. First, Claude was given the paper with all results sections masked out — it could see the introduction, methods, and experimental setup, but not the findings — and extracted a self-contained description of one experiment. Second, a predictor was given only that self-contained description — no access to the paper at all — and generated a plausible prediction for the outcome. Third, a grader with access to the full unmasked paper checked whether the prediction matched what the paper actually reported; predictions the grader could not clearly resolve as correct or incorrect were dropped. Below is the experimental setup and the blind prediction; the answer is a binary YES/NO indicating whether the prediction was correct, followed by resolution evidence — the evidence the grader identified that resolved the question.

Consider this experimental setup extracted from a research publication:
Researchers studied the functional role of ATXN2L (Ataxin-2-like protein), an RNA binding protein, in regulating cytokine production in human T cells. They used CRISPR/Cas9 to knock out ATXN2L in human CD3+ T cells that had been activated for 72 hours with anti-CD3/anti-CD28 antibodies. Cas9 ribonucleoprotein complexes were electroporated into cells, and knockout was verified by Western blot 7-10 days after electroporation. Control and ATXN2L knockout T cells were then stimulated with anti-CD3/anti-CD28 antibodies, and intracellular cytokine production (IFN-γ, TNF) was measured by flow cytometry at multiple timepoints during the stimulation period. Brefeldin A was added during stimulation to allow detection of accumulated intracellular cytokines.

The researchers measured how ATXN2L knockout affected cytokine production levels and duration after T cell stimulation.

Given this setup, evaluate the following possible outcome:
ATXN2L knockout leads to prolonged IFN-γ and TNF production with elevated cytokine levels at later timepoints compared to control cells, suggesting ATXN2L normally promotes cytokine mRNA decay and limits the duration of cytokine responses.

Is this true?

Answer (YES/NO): NO